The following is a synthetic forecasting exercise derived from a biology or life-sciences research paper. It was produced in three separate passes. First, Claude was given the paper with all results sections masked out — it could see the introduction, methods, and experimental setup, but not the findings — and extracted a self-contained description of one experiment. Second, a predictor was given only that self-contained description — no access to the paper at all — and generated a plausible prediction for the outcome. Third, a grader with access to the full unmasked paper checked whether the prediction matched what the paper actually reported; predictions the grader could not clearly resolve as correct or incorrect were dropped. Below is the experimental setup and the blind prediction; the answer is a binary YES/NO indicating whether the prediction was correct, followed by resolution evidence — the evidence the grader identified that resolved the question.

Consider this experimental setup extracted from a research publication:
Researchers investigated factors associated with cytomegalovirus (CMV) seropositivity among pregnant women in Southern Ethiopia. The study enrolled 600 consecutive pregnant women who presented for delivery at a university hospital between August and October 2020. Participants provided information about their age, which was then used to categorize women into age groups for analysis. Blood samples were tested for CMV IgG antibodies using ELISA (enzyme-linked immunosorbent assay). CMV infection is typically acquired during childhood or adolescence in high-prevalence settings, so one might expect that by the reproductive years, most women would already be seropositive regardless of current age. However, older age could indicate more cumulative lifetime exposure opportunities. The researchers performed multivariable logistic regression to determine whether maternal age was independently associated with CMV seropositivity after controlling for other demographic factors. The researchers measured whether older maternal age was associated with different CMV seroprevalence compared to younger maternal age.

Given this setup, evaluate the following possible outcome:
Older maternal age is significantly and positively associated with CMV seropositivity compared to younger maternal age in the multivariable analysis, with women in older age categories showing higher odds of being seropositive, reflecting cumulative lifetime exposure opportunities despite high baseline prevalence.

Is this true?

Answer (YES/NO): YES